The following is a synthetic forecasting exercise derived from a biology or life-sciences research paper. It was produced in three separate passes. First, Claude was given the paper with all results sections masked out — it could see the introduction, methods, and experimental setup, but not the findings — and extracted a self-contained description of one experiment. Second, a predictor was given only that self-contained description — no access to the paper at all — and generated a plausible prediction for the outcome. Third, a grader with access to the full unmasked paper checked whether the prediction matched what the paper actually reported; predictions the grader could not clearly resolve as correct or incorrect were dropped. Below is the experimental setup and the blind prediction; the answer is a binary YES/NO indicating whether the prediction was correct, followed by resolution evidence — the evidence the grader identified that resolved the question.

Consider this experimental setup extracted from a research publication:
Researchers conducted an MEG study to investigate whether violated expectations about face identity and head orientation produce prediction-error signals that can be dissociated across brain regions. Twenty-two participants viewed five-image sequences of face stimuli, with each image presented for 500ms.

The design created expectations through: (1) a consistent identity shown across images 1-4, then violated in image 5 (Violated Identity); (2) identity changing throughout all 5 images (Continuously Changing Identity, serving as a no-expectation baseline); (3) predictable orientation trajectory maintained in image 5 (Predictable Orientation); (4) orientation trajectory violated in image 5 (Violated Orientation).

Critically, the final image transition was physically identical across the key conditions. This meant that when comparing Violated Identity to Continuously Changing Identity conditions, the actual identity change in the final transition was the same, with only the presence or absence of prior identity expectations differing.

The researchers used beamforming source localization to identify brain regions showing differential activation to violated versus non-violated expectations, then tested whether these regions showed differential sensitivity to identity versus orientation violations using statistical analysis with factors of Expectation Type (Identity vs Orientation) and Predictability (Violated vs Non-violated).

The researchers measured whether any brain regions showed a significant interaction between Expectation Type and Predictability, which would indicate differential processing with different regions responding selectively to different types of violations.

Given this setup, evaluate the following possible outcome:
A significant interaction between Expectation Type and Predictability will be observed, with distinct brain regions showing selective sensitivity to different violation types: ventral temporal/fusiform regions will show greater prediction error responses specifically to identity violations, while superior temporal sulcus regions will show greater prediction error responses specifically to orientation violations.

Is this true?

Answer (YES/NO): NO